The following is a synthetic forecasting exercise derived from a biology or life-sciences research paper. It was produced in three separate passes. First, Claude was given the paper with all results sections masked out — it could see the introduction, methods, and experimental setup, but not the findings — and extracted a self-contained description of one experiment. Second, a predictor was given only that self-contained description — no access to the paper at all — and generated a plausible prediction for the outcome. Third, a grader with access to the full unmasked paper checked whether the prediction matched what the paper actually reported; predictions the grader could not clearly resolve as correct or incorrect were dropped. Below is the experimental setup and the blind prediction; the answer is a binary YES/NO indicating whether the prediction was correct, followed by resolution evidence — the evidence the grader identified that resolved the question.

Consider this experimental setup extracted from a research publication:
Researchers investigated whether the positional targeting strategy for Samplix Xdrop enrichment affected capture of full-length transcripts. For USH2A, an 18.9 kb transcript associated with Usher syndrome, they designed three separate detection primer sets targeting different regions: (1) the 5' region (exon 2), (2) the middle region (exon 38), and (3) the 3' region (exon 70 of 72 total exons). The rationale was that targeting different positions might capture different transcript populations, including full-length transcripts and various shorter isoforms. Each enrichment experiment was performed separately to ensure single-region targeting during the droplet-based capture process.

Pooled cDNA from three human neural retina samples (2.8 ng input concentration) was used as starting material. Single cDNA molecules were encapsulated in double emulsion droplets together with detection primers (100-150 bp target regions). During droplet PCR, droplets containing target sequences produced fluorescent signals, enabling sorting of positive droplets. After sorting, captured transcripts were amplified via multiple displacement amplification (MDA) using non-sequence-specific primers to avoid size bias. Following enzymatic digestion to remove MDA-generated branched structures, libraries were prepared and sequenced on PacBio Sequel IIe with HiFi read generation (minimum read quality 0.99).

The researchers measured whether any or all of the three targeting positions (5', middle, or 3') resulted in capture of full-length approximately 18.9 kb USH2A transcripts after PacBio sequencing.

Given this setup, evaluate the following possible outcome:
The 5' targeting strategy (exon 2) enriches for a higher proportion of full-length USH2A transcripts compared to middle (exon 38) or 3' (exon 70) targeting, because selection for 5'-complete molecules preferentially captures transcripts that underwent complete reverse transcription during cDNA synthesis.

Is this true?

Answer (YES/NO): NO